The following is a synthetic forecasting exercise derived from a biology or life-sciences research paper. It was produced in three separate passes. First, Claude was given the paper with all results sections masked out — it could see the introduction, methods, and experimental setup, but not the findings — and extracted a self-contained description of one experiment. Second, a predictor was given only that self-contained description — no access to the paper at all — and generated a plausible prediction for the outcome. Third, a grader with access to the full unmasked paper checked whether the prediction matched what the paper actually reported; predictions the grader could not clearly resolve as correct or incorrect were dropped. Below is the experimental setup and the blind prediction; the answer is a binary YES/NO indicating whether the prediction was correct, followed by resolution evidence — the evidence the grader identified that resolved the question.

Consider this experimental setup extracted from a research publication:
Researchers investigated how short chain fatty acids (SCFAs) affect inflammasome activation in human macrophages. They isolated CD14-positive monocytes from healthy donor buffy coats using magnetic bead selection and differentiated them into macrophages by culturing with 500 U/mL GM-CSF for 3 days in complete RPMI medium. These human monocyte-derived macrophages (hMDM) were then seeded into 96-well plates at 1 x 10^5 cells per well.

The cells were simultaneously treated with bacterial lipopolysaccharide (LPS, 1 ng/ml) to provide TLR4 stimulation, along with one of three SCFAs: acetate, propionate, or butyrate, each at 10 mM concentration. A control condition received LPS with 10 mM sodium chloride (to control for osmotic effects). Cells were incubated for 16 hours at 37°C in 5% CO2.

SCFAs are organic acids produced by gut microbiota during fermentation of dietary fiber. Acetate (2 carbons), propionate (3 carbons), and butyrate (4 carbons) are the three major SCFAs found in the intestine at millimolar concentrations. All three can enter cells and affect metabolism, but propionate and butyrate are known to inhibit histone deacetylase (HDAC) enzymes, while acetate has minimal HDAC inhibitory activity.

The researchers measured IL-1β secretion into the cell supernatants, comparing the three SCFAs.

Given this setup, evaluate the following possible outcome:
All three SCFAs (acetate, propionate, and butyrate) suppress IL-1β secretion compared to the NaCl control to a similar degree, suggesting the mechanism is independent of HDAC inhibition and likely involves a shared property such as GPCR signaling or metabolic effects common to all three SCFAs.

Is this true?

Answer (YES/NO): NO